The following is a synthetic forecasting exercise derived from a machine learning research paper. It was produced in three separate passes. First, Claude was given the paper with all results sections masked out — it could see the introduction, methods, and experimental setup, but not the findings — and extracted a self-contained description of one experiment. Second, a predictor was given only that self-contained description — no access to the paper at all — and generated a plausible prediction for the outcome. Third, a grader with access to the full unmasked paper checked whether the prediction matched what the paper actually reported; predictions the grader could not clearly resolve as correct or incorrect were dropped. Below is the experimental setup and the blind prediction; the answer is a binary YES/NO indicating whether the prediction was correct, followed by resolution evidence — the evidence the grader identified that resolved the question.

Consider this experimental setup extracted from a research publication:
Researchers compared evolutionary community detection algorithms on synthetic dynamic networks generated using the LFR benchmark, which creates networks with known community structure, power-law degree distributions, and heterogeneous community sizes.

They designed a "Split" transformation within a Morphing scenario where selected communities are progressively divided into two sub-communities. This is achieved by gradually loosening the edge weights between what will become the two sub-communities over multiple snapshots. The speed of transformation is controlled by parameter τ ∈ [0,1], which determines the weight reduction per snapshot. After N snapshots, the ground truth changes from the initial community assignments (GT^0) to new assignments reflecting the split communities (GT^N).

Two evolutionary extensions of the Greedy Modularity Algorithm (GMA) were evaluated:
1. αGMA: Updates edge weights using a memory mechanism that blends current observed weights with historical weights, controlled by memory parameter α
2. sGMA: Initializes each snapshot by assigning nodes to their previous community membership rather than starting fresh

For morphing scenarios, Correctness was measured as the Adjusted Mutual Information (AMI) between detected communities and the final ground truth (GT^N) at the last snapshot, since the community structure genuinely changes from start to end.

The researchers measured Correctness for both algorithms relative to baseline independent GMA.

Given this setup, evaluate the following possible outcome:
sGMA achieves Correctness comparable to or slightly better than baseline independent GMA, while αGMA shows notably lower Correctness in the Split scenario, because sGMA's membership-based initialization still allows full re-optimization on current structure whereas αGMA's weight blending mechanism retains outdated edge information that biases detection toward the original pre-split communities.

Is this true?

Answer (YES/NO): NO